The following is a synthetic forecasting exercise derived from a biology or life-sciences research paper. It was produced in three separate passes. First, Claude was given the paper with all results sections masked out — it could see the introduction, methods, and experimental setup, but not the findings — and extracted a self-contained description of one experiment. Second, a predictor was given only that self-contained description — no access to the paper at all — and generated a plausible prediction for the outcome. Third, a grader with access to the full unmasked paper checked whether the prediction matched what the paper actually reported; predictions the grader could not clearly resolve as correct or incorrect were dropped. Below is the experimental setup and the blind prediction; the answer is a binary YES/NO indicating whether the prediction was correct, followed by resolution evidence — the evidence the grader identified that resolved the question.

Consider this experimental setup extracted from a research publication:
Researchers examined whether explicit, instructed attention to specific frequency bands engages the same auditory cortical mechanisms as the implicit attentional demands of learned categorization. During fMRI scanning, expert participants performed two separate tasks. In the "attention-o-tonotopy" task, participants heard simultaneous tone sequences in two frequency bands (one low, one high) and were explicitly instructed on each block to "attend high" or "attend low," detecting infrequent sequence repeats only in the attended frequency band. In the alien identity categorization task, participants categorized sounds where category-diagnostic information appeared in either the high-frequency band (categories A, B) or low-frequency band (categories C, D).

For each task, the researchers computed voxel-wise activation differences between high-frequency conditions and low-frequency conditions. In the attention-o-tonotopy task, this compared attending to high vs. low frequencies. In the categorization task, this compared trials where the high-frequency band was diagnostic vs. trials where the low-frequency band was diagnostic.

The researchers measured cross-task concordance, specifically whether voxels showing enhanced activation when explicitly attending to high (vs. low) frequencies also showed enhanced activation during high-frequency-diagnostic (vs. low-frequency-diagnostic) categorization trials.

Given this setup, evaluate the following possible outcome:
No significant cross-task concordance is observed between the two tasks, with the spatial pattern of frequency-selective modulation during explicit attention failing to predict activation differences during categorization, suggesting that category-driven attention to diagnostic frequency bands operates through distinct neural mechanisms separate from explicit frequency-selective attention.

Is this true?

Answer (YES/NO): NO